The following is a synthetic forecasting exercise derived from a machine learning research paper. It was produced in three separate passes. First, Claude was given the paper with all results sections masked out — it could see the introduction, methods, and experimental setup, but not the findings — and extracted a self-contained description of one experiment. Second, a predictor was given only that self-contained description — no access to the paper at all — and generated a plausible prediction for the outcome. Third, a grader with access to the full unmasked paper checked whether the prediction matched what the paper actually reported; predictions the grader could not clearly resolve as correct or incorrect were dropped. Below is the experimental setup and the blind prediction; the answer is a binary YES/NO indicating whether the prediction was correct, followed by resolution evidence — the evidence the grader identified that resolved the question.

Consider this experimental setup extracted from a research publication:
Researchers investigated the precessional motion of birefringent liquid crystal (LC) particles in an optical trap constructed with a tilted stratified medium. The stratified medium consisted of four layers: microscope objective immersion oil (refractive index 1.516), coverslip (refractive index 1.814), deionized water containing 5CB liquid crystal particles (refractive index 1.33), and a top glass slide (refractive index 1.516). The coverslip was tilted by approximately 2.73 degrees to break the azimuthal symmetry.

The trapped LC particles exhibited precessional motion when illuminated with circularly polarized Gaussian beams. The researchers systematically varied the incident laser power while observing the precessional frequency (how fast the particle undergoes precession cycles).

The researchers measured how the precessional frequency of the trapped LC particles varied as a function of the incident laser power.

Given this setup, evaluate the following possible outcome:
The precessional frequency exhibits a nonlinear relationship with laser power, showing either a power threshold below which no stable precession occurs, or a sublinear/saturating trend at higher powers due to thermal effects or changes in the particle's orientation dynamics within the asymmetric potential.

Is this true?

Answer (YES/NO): NO